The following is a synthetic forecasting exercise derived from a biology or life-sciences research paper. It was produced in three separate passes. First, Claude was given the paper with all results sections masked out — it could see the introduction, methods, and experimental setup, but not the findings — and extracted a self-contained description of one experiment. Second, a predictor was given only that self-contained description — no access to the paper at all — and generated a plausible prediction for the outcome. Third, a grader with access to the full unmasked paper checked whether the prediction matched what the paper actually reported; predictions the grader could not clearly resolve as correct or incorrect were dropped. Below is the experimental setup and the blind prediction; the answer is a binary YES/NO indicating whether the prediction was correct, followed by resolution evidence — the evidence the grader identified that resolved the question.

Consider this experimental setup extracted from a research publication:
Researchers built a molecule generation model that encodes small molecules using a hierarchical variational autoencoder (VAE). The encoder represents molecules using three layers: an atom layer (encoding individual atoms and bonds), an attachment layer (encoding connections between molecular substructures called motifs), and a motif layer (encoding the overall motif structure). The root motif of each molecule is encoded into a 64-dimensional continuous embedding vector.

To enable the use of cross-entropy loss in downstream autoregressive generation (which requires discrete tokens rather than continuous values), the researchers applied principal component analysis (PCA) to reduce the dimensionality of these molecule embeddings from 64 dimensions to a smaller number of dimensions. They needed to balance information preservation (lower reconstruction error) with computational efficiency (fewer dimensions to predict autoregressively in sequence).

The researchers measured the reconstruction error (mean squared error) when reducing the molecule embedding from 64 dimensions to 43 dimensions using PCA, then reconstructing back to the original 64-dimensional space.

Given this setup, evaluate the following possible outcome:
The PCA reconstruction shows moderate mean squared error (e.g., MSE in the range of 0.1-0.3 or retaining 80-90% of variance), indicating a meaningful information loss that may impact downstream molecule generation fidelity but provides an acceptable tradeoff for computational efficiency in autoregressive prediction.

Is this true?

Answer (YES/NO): NO